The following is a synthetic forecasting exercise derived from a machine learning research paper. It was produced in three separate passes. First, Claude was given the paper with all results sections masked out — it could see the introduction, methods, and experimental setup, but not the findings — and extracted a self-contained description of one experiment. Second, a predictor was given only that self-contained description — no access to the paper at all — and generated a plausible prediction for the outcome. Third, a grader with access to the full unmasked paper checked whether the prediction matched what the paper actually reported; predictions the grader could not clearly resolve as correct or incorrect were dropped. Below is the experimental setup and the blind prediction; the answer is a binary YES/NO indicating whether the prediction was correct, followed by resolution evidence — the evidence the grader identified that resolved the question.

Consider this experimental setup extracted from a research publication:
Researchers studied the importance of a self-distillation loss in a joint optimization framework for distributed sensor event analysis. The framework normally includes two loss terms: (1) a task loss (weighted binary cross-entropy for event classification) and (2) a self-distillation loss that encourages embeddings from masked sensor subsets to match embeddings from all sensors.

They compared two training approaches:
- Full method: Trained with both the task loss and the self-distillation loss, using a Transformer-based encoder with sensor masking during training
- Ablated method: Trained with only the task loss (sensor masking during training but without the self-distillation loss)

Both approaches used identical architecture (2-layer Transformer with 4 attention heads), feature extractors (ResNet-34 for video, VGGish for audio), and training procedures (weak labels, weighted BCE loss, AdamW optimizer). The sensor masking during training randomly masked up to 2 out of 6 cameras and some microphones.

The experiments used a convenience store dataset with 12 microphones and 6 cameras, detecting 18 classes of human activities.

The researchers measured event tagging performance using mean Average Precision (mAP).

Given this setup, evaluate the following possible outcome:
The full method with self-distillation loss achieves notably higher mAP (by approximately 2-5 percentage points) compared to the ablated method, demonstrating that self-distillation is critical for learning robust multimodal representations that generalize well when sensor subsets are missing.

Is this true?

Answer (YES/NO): NO